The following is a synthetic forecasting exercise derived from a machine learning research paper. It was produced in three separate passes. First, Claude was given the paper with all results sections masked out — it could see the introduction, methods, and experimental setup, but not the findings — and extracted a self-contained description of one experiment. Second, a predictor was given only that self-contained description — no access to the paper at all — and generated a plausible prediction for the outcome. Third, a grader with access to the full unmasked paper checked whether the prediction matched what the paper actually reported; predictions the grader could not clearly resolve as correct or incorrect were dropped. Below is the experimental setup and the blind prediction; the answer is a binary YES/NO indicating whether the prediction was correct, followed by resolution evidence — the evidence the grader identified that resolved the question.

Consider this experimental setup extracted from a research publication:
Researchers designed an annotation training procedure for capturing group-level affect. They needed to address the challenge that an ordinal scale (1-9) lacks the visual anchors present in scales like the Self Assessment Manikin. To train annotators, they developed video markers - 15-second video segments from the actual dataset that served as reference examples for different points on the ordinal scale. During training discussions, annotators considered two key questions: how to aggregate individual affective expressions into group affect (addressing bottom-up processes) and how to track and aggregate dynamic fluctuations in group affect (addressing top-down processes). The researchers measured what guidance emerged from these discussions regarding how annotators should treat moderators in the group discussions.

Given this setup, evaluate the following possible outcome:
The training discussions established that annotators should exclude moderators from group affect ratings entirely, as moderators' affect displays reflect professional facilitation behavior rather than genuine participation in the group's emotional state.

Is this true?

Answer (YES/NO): NO